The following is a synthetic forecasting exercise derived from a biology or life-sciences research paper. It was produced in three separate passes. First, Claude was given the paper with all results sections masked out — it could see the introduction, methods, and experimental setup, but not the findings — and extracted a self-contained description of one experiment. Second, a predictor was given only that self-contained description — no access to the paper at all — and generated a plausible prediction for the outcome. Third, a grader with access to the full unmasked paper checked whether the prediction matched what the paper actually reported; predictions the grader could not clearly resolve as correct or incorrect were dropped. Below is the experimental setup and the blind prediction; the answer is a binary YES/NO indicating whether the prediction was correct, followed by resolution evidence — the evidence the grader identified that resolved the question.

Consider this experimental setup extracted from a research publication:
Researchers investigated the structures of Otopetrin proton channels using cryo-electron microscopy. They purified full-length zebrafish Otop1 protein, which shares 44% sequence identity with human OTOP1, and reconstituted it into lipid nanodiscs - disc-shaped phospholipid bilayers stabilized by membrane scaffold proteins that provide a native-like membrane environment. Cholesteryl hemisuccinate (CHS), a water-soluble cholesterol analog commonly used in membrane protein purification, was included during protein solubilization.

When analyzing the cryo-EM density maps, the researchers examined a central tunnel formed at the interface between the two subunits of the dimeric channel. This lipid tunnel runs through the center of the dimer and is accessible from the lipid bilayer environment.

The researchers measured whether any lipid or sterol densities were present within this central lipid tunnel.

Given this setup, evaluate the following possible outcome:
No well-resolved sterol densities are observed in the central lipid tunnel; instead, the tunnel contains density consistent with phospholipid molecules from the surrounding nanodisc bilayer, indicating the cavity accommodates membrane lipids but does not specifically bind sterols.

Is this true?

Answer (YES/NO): NO